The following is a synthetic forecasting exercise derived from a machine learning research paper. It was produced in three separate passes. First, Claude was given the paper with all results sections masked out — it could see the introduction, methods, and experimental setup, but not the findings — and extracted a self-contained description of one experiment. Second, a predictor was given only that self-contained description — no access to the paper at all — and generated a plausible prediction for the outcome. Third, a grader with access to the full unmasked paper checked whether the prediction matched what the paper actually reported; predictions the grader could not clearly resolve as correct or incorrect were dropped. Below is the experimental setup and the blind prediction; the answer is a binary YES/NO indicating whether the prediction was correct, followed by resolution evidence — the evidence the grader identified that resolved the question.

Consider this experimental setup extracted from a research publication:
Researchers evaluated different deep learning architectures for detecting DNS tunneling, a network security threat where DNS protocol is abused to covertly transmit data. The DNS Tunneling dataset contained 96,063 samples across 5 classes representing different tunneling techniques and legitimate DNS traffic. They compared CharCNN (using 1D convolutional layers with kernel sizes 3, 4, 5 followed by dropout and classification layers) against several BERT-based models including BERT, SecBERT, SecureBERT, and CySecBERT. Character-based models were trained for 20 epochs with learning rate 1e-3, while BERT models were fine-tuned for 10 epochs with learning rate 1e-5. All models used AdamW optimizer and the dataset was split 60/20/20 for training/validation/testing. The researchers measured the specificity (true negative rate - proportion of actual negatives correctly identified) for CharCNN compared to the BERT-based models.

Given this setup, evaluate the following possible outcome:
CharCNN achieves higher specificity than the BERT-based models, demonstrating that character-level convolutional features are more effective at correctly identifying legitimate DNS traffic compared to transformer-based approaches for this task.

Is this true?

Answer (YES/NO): YES